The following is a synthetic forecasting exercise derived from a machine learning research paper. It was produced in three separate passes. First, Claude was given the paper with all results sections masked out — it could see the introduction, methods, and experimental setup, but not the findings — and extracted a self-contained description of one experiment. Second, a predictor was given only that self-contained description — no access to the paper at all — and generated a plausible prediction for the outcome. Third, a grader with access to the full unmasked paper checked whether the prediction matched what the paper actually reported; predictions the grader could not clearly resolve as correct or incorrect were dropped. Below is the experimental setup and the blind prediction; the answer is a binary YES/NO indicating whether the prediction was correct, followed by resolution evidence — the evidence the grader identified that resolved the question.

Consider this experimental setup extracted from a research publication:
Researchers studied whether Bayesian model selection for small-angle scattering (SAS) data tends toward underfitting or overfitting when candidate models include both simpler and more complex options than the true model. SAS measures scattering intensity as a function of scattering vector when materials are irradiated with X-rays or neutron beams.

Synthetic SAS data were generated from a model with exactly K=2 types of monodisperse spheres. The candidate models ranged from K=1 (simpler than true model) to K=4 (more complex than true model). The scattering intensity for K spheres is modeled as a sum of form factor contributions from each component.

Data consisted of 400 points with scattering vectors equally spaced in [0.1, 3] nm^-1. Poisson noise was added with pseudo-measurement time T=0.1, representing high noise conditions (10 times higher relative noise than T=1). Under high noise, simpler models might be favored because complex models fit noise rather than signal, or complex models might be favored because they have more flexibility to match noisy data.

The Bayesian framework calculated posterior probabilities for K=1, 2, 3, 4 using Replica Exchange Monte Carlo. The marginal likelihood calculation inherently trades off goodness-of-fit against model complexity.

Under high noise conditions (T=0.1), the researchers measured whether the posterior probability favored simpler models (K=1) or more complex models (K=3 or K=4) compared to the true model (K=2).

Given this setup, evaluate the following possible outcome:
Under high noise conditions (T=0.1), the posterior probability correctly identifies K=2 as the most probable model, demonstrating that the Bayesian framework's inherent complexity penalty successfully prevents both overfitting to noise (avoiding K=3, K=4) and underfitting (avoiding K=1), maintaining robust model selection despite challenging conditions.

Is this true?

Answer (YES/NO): NO